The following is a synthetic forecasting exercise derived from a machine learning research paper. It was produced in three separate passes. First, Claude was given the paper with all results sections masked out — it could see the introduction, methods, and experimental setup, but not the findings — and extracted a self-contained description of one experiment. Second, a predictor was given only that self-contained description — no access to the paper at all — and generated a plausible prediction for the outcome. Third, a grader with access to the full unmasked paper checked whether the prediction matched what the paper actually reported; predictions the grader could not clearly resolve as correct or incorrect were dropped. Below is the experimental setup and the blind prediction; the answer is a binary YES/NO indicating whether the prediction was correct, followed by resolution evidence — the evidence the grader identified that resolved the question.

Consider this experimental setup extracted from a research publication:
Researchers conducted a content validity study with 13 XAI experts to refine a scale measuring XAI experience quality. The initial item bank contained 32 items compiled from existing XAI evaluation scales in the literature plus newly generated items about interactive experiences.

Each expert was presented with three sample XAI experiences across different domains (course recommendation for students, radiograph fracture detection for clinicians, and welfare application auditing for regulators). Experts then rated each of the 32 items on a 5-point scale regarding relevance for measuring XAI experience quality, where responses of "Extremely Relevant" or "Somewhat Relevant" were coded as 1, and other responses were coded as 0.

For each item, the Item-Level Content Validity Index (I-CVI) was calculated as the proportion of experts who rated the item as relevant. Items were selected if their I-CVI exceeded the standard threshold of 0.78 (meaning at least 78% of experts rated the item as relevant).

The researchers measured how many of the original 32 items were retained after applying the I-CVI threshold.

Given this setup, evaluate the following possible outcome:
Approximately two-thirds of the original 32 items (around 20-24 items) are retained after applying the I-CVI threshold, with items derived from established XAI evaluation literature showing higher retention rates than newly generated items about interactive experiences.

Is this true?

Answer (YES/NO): NO